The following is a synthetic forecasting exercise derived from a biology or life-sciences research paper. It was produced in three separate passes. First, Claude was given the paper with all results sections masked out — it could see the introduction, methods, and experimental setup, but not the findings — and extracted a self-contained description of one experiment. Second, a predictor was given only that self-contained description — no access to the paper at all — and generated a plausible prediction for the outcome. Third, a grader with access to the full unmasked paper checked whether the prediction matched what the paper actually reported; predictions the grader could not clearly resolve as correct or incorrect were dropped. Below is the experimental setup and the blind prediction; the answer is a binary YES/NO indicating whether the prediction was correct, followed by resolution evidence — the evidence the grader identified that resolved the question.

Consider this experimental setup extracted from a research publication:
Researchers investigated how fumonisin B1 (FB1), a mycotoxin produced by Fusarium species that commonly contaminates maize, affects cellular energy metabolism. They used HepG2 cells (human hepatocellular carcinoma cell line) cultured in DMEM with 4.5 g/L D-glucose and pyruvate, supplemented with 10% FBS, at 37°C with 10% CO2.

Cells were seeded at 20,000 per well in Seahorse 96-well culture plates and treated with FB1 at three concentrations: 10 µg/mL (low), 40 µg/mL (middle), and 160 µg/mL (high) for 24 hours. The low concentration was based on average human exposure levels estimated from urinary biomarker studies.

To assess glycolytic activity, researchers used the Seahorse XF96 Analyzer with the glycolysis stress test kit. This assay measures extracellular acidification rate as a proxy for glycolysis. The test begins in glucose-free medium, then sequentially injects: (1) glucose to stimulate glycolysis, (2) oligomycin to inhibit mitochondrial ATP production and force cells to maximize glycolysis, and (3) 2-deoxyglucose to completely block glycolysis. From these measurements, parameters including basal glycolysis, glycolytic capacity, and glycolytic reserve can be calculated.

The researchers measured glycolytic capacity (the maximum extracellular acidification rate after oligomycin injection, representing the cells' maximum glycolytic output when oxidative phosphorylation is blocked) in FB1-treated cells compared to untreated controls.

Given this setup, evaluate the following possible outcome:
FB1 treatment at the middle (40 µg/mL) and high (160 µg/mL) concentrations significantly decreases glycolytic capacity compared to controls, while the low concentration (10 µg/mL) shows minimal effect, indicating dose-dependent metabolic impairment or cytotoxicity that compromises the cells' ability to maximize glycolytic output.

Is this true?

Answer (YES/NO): YES